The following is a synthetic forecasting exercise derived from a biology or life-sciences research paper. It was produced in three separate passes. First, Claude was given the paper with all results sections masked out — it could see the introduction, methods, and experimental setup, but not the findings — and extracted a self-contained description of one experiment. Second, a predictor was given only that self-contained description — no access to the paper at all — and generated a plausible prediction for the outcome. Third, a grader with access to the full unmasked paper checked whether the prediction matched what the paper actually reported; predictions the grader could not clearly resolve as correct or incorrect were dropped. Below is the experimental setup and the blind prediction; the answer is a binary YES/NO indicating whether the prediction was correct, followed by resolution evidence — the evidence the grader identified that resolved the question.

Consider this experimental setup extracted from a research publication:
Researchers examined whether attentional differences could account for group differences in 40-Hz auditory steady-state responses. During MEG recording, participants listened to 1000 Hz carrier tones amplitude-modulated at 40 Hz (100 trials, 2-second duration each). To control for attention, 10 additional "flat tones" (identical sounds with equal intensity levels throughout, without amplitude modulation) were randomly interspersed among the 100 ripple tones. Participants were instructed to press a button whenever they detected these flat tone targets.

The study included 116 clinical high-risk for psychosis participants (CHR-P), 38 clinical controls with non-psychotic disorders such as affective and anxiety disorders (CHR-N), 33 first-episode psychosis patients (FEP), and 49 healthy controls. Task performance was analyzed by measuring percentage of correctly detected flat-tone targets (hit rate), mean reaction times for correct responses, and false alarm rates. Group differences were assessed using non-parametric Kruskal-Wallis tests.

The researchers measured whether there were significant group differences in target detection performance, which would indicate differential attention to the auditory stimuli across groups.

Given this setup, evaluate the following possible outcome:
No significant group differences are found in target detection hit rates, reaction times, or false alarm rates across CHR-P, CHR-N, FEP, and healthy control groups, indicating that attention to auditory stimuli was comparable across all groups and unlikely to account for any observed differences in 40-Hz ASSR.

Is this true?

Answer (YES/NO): NO